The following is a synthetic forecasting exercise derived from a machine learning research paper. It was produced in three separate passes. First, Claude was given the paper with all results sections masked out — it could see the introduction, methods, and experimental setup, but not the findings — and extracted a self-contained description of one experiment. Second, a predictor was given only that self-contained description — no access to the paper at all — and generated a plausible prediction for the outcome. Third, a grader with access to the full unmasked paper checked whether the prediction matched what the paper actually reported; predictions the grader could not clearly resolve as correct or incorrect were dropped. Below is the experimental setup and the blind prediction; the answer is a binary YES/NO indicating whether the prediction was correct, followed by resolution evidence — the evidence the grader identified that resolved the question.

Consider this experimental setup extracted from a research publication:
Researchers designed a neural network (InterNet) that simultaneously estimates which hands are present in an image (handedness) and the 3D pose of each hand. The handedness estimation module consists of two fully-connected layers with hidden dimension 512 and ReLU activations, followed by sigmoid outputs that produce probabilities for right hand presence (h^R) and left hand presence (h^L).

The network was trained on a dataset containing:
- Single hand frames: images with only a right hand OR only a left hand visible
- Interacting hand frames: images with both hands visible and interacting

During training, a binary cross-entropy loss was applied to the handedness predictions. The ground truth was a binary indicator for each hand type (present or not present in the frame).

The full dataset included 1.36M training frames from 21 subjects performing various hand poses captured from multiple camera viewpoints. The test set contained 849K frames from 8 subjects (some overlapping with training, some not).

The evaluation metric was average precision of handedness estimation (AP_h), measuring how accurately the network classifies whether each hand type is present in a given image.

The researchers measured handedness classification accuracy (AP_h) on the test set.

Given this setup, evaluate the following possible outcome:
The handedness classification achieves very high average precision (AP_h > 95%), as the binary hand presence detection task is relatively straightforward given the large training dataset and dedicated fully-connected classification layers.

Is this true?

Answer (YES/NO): YES